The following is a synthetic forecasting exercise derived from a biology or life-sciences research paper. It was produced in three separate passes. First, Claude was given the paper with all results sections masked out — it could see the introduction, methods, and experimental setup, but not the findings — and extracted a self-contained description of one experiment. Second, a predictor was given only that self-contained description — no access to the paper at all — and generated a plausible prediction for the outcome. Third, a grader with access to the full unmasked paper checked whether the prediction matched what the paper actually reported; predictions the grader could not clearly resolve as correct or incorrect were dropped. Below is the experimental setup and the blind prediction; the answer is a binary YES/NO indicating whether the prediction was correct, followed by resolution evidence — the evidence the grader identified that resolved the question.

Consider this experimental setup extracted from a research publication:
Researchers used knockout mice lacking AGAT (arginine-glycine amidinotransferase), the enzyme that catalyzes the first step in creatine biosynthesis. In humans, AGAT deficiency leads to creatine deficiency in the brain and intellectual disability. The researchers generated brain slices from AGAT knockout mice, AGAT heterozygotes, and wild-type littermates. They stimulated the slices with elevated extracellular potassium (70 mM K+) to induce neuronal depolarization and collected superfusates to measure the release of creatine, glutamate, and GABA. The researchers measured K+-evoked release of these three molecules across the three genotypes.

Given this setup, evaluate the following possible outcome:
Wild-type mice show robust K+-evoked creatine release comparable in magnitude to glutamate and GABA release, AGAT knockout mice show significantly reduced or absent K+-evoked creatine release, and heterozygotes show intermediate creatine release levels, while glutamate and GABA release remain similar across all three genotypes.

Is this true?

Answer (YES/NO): NO